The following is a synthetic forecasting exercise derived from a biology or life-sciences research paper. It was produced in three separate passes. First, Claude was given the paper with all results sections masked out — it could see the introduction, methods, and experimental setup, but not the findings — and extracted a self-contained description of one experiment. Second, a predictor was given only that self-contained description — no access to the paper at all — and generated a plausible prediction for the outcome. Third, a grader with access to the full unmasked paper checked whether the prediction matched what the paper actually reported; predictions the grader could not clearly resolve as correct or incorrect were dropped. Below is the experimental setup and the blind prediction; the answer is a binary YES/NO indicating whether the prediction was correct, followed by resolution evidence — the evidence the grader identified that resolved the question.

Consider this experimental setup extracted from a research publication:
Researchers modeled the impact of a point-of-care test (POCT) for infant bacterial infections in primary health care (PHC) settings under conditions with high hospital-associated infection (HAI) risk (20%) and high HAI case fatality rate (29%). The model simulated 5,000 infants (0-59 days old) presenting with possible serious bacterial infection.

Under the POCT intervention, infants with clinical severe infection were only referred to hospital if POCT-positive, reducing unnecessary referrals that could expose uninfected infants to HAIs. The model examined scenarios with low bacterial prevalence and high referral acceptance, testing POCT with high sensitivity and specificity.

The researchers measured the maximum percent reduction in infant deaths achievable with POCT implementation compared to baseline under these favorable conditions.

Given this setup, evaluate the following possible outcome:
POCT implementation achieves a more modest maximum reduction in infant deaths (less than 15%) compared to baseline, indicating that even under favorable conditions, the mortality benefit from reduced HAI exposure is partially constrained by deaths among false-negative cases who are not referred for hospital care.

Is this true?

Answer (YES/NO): NO